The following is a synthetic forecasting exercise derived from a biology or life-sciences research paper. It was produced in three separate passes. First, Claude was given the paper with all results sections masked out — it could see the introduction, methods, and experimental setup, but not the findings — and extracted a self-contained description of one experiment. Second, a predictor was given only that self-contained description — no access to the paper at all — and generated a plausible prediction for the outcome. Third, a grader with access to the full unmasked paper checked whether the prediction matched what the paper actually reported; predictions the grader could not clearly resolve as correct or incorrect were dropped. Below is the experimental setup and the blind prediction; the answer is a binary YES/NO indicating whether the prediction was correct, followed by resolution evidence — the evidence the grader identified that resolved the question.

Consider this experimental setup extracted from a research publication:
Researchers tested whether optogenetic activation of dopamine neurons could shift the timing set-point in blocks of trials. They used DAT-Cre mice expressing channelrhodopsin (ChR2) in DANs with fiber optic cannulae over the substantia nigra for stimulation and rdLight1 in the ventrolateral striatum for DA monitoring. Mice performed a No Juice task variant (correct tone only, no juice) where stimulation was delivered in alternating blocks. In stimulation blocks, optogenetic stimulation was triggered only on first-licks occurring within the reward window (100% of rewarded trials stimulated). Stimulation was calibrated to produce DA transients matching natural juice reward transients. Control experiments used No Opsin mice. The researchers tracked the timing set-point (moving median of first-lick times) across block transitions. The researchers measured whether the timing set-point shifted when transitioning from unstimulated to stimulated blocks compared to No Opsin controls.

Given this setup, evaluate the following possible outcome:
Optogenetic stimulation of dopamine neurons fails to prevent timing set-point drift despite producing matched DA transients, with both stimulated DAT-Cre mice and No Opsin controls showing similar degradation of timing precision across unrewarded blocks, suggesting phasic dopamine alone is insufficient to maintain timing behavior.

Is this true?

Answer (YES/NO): NO